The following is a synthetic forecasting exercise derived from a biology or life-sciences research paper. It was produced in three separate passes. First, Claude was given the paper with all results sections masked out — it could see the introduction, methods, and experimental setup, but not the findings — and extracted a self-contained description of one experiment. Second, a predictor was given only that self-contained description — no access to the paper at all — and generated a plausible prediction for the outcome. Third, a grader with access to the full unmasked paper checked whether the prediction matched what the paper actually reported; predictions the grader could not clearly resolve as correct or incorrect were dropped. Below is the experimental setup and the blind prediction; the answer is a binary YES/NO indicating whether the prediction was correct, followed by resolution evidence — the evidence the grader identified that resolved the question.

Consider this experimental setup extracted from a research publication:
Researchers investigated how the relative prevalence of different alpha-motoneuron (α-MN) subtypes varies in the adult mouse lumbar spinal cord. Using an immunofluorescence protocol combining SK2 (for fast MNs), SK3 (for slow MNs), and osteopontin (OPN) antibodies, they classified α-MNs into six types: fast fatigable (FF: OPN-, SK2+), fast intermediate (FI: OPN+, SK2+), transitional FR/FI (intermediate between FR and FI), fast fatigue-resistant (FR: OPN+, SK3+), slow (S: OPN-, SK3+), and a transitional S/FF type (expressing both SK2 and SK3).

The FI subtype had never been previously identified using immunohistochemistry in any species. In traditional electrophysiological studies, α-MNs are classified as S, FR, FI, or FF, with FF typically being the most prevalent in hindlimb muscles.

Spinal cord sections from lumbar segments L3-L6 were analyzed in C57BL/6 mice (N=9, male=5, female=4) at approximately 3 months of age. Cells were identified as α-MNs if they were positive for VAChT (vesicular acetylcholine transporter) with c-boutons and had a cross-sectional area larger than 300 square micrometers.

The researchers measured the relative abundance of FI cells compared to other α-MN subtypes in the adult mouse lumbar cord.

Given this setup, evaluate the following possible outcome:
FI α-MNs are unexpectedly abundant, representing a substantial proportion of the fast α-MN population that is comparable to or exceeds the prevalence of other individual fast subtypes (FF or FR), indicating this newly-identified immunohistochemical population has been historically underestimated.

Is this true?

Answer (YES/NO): YES